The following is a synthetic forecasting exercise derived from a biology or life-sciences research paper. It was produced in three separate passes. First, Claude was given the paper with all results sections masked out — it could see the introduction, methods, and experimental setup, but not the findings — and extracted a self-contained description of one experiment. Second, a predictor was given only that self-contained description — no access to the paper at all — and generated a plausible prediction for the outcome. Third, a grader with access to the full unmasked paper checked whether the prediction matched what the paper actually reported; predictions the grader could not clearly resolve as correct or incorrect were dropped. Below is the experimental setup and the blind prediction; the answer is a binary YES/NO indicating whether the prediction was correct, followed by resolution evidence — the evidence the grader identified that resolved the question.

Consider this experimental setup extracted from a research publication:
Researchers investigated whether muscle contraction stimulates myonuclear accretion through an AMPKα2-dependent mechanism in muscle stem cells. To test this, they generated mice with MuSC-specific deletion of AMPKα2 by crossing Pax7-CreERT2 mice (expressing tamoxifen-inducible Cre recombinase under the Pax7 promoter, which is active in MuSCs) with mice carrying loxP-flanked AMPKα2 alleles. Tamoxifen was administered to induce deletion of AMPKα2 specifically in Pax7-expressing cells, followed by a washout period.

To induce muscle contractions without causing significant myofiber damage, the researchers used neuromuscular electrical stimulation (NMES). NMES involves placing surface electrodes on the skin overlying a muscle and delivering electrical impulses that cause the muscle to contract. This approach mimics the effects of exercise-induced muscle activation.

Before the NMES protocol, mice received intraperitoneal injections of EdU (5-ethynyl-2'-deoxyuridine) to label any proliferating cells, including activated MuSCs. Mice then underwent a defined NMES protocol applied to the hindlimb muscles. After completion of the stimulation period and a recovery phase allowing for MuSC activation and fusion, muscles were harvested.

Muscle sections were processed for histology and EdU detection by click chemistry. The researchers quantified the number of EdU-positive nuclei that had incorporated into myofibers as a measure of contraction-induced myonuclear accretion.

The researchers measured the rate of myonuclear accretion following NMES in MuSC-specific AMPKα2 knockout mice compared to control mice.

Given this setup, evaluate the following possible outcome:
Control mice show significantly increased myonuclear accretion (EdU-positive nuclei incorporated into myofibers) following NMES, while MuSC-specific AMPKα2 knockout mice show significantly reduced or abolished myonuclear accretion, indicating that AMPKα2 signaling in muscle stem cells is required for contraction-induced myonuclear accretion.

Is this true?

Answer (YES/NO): YES